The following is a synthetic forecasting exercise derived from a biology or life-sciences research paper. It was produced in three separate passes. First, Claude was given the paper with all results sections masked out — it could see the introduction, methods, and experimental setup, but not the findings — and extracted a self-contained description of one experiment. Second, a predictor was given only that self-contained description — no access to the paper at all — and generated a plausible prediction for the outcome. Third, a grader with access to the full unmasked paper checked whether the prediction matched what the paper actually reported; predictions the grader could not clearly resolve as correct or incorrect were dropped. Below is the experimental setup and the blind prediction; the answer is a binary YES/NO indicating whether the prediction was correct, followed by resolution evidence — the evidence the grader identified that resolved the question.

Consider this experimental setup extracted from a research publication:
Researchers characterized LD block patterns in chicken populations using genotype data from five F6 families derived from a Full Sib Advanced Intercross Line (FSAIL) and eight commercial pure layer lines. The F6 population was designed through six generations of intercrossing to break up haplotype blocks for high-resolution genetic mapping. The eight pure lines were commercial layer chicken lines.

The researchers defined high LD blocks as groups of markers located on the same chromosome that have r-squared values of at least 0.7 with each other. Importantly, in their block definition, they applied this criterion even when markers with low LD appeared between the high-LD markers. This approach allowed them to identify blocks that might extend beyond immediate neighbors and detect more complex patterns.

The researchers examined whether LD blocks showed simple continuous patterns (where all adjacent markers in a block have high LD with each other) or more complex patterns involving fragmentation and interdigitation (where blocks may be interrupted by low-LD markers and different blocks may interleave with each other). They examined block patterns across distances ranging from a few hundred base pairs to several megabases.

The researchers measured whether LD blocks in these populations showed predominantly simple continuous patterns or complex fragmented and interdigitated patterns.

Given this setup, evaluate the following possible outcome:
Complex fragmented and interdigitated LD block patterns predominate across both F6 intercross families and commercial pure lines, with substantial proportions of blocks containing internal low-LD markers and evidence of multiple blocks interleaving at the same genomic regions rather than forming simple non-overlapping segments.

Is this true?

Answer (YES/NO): YES